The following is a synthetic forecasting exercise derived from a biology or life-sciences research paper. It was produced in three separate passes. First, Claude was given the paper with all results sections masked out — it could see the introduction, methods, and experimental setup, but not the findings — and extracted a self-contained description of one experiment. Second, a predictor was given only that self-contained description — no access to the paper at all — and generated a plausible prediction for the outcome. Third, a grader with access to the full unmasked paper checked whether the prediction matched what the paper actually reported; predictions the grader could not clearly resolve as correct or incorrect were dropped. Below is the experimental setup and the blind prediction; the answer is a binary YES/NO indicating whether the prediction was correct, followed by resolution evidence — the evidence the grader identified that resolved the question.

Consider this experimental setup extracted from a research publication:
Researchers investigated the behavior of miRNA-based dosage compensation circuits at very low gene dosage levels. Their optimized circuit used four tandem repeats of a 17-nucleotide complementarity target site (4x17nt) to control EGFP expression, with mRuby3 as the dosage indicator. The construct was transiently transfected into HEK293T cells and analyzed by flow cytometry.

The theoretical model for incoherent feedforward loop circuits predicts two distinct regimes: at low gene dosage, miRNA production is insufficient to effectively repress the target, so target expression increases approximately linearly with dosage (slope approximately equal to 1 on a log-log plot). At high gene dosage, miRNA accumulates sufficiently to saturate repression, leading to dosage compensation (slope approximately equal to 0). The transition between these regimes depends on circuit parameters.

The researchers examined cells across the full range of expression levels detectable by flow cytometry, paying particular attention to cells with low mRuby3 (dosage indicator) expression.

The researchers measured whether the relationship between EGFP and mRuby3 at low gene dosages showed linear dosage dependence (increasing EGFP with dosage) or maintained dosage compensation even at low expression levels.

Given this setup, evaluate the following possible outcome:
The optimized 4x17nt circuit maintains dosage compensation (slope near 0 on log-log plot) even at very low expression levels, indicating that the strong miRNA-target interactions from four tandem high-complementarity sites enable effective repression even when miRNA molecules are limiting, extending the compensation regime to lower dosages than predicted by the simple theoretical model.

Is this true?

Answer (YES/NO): NO